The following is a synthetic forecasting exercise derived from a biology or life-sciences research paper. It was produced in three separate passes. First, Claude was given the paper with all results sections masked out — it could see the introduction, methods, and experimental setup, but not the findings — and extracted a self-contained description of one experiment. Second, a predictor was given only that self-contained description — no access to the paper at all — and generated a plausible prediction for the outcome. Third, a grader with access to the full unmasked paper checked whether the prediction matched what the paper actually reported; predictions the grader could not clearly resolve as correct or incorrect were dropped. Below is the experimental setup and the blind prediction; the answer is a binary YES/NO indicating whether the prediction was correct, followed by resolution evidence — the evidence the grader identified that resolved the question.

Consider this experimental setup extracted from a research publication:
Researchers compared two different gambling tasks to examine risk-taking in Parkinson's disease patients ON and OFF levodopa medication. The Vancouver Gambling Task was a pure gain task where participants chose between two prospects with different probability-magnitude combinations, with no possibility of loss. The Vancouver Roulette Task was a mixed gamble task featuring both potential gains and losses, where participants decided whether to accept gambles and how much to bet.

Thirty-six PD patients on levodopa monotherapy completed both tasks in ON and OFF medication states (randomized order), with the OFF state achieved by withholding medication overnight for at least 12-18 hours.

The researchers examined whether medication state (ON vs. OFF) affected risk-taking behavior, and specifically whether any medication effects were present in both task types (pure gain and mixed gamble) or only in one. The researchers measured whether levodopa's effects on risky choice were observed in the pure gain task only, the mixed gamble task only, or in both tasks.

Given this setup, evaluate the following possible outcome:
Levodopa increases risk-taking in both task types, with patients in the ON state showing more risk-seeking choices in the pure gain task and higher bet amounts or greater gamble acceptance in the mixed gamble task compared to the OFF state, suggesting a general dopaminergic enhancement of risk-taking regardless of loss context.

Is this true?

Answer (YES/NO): NO